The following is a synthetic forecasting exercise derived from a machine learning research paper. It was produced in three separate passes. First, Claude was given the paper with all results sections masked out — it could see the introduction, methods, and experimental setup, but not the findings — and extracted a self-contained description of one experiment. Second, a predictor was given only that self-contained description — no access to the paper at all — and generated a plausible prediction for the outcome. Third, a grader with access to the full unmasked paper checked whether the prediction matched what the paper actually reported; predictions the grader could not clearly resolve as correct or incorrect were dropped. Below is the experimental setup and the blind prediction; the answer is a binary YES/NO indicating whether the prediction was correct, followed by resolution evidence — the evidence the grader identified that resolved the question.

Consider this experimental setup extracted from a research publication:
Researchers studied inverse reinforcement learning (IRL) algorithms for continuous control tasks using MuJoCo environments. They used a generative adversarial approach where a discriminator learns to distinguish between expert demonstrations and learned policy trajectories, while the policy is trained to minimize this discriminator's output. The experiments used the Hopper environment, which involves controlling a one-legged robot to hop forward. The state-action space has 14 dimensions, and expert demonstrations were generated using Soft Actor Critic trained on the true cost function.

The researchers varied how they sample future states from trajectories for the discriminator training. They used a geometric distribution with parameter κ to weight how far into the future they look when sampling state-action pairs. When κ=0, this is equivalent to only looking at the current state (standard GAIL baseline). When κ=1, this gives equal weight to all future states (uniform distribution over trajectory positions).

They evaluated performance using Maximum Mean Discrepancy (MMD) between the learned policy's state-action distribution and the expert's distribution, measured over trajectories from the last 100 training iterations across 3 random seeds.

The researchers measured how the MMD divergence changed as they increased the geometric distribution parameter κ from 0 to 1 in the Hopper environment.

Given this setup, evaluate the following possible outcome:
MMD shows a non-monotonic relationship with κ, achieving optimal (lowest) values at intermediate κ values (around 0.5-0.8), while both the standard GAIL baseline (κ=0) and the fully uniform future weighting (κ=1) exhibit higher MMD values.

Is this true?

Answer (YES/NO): NO